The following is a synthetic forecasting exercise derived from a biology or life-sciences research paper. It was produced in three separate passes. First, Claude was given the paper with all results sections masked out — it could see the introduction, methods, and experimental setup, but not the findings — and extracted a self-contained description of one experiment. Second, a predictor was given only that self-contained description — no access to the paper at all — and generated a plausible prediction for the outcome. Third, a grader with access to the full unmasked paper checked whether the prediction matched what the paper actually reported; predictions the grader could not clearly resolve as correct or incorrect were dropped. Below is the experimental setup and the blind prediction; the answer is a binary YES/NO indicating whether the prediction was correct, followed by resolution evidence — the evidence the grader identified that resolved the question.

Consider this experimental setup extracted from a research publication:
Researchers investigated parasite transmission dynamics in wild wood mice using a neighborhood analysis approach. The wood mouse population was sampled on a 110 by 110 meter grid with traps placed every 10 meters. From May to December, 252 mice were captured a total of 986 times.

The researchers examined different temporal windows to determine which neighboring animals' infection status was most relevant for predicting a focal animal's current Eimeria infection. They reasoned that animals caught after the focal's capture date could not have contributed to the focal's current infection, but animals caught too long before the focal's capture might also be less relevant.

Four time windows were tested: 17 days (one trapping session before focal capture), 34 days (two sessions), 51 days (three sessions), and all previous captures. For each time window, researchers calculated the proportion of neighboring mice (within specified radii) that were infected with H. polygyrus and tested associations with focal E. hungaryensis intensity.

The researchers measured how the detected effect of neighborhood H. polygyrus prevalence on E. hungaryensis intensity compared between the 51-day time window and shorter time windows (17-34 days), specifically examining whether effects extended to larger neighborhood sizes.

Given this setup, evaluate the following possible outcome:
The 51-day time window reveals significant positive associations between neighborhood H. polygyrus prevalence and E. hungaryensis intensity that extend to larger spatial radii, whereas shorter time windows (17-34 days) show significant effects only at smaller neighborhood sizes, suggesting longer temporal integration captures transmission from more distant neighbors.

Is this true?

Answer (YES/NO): NO